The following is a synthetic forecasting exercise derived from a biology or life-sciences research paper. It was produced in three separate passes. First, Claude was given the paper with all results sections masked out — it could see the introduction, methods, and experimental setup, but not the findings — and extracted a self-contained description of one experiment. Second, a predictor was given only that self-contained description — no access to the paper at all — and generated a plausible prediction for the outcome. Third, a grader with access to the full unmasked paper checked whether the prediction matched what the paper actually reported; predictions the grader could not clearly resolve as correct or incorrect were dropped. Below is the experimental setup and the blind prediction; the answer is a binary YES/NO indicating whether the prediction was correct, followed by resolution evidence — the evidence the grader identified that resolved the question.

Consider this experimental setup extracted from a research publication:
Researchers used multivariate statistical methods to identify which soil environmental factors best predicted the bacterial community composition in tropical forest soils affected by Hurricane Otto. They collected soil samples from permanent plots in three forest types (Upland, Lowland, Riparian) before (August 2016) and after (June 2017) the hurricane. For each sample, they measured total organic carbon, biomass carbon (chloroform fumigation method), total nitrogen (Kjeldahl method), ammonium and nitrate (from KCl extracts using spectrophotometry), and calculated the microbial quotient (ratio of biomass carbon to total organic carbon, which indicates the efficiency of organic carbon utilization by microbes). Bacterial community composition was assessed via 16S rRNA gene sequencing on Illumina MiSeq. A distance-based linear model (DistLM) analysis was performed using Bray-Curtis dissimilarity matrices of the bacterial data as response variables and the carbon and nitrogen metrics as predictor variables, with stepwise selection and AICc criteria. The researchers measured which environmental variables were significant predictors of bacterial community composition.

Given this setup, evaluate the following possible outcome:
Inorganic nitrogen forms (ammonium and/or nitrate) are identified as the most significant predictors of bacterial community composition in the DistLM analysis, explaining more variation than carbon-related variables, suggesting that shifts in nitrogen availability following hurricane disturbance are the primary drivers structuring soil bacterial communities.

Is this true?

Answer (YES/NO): NO